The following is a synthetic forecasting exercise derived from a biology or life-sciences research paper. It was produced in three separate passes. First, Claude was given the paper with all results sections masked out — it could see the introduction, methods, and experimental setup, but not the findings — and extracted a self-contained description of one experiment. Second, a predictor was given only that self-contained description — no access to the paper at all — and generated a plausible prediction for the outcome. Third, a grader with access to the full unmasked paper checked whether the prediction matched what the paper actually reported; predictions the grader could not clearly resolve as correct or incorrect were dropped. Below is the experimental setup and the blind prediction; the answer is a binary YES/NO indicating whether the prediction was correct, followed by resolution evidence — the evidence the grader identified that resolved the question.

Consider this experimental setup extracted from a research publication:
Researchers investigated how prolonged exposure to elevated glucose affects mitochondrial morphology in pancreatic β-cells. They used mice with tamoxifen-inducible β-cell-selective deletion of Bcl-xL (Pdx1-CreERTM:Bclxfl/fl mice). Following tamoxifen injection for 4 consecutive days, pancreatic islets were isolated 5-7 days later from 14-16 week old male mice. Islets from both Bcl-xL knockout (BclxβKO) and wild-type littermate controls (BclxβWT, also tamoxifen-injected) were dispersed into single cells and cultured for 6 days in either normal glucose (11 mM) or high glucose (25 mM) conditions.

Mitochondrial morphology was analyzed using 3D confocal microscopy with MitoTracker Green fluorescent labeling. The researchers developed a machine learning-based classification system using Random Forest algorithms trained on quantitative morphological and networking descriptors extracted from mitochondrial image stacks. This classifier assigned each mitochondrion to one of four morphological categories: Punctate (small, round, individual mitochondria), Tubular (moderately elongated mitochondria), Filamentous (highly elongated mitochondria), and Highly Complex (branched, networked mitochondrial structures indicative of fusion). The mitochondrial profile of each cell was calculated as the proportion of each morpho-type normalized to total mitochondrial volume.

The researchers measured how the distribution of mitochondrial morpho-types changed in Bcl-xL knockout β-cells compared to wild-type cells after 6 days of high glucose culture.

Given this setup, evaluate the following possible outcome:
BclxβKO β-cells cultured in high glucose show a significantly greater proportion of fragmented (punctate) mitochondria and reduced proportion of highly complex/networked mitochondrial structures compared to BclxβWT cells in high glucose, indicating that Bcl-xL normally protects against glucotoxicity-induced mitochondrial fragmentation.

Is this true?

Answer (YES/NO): NO